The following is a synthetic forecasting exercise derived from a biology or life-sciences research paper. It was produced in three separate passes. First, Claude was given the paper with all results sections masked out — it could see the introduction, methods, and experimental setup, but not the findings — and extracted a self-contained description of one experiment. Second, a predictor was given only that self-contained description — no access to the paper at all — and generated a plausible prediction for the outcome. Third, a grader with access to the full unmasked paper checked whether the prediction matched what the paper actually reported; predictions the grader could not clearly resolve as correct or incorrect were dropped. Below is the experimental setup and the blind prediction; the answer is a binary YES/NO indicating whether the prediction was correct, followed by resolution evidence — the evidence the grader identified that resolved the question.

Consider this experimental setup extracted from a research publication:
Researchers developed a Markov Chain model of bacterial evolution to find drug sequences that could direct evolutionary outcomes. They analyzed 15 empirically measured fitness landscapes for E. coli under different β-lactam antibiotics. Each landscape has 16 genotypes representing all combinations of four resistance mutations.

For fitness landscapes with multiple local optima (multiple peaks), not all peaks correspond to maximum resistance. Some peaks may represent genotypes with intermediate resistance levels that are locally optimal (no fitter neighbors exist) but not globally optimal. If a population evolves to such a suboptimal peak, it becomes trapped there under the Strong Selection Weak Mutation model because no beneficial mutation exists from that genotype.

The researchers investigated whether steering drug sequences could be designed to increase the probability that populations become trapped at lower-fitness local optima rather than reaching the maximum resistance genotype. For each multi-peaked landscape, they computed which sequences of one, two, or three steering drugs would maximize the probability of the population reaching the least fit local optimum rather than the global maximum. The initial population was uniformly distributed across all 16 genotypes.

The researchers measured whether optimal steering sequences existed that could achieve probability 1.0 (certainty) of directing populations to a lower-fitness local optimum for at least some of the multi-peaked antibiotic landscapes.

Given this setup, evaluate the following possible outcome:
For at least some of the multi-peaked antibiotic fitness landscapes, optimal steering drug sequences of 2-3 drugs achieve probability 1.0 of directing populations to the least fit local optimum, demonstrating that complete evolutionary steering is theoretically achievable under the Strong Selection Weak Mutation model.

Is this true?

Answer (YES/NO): YES